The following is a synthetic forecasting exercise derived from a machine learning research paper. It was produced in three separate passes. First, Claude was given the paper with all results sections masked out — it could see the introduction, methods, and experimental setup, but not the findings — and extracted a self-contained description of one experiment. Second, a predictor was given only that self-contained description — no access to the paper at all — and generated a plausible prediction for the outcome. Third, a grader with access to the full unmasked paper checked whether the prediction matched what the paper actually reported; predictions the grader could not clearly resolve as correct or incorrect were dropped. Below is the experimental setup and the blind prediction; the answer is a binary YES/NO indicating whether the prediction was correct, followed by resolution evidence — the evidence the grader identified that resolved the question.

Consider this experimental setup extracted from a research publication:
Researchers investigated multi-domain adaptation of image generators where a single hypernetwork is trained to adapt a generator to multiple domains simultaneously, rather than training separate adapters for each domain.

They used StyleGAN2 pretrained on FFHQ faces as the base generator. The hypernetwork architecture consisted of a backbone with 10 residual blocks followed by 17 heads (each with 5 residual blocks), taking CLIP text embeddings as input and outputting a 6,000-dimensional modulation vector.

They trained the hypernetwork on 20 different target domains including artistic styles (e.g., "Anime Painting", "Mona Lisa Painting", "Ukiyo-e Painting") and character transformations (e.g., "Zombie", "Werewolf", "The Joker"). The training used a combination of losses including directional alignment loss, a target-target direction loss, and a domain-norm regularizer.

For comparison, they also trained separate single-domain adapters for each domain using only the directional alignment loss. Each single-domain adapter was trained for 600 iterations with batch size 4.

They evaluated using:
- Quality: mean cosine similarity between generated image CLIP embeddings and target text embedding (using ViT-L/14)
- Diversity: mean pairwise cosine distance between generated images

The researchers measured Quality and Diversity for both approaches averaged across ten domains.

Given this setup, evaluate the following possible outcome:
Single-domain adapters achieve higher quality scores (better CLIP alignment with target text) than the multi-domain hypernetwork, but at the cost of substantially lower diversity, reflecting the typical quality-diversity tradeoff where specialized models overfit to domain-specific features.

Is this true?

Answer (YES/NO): YES